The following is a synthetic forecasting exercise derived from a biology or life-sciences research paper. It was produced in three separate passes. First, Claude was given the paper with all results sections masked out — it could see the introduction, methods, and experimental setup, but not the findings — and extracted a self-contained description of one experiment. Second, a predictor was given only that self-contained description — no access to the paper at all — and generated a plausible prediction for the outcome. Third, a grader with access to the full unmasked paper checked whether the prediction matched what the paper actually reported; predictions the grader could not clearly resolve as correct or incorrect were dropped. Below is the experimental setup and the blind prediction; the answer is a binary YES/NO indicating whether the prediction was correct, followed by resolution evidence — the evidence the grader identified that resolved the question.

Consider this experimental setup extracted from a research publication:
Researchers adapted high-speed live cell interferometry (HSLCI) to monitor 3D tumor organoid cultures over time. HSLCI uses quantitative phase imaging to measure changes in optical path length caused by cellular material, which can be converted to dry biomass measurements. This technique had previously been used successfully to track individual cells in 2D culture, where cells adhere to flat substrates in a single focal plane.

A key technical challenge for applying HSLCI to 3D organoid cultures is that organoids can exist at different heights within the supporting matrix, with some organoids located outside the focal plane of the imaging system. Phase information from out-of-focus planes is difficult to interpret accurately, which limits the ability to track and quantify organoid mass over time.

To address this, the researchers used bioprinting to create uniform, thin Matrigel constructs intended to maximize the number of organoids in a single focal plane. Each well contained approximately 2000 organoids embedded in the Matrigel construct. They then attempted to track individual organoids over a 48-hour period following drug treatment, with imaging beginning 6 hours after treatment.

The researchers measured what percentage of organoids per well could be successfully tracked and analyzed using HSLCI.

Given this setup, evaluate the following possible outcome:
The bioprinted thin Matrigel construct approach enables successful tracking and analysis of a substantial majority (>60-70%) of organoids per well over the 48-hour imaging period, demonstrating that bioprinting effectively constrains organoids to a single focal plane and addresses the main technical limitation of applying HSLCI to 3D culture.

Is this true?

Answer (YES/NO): NO